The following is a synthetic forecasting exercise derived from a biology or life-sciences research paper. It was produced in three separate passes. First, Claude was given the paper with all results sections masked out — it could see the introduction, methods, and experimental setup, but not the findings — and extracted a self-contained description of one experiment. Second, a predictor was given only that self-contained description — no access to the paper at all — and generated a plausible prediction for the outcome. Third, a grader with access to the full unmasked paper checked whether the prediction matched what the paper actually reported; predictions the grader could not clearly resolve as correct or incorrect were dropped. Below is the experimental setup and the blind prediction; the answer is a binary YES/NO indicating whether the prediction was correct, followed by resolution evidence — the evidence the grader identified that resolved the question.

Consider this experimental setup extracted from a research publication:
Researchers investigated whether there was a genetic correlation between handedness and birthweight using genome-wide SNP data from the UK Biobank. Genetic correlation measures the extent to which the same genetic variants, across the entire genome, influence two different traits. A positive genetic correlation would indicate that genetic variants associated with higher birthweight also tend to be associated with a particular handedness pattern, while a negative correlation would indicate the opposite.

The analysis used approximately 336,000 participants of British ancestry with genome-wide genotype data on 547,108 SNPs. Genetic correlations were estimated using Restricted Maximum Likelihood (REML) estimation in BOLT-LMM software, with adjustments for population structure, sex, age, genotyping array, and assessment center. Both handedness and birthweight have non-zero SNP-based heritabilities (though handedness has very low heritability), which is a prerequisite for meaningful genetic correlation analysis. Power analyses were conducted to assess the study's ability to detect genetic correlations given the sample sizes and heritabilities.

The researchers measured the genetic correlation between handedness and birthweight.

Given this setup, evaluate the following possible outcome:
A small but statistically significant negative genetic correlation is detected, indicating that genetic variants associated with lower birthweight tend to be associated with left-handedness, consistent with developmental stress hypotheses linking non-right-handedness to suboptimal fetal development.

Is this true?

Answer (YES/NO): NO